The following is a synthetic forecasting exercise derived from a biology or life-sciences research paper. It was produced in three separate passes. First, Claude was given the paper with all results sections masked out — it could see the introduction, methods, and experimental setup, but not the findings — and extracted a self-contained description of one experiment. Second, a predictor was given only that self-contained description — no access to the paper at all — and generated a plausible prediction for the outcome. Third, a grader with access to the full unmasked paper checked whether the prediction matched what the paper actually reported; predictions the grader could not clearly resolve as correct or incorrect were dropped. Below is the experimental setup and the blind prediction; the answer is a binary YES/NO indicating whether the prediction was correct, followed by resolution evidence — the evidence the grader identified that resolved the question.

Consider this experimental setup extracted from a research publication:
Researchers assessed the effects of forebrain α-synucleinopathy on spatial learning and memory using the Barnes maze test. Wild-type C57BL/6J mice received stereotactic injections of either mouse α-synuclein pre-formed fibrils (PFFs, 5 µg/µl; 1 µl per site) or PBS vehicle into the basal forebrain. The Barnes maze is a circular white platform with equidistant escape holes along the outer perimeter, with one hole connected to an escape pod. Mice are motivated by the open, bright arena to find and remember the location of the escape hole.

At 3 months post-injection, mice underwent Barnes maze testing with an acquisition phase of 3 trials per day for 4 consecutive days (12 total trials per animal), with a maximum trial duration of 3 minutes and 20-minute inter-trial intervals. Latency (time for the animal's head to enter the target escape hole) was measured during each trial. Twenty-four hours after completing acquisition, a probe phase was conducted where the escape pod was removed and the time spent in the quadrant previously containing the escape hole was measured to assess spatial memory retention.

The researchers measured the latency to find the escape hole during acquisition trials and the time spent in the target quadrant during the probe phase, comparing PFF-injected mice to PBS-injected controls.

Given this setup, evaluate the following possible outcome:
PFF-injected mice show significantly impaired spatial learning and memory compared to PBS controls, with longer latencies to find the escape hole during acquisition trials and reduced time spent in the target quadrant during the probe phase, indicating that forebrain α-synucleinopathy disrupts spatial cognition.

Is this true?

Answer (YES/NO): NO